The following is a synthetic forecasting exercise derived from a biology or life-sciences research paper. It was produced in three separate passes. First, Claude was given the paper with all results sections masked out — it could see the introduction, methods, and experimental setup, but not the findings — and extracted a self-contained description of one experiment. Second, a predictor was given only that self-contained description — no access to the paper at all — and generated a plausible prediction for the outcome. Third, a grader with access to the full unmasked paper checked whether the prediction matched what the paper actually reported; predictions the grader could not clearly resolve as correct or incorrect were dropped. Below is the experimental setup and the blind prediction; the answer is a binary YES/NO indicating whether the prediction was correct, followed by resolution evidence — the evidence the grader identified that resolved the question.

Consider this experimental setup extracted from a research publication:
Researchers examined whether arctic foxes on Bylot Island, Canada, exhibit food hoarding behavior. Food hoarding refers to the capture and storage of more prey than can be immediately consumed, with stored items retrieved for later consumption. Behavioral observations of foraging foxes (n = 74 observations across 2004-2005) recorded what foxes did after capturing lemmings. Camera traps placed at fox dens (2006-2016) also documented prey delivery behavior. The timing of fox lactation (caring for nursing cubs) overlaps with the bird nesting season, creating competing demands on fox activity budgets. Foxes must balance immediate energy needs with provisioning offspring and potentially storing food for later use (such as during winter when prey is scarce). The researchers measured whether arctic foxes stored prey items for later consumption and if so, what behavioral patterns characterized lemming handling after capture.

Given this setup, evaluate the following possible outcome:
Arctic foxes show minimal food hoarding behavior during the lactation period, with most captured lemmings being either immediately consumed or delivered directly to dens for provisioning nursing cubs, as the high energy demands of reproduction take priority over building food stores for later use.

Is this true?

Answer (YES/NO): NO